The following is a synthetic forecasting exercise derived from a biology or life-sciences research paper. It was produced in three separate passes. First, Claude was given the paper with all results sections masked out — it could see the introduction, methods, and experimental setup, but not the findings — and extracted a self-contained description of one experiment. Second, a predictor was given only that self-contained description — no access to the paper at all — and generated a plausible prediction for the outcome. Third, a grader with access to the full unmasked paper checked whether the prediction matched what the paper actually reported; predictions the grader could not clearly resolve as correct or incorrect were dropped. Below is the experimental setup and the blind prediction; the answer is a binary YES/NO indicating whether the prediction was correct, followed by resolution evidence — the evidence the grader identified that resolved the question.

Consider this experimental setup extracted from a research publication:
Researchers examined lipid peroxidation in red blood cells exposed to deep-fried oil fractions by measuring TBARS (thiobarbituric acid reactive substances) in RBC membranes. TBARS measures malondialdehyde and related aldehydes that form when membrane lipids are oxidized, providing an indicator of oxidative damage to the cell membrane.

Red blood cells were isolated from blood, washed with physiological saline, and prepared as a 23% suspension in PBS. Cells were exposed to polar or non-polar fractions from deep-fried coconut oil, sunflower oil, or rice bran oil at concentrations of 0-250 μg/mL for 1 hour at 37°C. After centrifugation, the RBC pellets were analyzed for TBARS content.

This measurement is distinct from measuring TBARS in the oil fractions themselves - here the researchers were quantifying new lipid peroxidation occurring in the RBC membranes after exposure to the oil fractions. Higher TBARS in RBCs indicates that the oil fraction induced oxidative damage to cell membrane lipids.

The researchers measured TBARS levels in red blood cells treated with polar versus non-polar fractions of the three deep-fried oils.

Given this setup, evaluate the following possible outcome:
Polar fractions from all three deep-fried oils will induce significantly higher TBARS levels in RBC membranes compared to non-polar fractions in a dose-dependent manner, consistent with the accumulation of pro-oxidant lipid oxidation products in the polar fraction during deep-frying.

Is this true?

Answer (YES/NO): NO